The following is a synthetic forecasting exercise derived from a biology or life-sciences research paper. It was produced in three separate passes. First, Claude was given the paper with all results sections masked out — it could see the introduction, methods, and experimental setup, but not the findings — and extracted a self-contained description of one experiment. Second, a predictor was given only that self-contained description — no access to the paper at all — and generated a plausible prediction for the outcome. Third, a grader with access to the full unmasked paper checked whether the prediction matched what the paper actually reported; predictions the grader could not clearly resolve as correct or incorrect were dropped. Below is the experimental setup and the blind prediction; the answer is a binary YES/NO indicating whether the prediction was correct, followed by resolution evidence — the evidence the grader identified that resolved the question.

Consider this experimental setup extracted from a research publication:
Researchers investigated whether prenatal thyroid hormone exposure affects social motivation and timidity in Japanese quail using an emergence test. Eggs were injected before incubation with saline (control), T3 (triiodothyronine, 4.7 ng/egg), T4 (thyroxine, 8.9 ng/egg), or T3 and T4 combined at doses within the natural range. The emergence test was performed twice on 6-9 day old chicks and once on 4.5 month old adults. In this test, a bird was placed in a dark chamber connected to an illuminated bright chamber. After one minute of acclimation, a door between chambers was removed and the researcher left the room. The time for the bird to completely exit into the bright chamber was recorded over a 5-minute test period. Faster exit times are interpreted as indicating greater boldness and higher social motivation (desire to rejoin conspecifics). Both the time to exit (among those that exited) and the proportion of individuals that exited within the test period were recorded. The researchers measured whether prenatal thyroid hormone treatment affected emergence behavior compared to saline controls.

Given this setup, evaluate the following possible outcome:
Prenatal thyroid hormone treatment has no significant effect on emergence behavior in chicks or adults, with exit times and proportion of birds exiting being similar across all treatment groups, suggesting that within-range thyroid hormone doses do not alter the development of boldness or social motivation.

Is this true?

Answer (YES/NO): YES